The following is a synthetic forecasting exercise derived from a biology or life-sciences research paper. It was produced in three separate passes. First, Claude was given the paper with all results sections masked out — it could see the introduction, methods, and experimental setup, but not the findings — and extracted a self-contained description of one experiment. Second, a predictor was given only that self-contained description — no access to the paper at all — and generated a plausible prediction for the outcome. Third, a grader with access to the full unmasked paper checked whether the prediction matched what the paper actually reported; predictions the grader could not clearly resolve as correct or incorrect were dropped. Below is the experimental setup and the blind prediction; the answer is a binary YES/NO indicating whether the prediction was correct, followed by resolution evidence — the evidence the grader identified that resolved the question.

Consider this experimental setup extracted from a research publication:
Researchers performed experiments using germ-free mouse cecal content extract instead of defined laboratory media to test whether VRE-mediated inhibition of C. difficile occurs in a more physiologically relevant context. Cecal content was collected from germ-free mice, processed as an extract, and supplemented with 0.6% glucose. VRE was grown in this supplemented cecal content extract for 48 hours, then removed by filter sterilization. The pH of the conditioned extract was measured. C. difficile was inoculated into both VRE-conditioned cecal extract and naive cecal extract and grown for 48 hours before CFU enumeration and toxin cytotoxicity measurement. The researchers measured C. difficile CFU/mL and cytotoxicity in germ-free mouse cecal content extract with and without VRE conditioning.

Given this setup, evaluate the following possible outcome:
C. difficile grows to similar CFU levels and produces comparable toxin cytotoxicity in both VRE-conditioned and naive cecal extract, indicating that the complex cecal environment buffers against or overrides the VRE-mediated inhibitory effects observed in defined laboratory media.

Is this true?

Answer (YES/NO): NO